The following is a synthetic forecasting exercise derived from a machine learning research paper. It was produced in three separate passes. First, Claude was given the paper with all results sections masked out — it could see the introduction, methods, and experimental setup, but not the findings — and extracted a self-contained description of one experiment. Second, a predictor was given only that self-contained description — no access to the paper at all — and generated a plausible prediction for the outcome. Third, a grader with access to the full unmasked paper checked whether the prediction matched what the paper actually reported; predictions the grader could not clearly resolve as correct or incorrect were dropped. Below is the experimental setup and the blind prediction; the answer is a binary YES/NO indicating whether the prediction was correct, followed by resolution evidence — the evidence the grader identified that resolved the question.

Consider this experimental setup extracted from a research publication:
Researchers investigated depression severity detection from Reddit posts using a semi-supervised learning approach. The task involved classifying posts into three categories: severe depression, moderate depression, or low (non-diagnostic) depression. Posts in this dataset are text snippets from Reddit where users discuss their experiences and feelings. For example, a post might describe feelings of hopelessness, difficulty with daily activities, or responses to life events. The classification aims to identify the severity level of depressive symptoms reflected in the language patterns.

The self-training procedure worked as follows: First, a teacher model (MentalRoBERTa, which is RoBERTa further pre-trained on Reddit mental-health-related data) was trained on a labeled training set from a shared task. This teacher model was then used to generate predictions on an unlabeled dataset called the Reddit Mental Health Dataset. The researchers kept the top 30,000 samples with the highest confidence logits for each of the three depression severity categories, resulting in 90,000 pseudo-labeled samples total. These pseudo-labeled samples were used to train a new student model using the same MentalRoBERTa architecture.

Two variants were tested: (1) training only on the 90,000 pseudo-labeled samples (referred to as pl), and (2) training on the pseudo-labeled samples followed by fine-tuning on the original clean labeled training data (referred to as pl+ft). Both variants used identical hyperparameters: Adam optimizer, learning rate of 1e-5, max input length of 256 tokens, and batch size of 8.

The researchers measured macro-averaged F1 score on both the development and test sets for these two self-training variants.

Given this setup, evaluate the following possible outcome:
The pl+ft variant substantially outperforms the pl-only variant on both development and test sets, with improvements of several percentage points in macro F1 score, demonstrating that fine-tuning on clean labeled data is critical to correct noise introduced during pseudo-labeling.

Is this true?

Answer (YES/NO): YES